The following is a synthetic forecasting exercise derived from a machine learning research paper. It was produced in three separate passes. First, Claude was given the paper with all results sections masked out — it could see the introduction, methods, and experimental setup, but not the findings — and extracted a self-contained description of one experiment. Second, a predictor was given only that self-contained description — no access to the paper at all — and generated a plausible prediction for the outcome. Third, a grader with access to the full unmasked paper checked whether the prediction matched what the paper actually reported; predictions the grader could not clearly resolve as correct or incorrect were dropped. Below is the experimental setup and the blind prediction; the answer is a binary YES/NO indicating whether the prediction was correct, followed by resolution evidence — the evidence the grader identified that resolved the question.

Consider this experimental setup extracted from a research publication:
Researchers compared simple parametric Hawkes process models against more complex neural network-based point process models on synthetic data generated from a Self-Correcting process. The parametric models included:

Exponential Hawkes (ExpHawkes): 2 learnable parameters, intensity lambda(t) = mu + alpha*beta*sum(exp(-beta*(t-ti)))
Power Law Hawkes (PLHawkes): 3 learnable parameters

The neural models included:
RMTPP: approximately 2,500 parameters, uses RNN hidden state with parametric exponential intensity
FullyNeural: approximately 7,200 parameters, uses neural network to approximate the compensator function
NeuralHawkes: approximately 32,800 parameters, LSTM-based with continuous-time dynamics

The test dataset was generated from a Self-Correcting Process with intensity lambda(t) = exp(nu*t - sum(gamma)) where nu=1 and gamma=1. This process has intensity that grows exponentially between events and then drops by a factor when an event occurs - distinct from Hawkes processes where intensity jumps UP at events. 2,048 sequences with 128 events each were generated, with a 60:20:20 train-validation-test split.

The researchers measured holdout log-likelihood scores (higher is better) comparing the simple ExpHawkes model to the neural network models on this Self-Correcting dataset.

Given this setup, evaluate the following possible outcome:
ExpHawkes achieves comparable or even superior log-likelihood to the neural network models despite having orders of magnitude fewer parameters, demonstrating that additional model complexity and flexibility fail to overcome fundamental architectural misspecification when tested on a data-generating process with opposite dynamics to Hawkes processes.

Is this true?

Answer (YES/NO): NO